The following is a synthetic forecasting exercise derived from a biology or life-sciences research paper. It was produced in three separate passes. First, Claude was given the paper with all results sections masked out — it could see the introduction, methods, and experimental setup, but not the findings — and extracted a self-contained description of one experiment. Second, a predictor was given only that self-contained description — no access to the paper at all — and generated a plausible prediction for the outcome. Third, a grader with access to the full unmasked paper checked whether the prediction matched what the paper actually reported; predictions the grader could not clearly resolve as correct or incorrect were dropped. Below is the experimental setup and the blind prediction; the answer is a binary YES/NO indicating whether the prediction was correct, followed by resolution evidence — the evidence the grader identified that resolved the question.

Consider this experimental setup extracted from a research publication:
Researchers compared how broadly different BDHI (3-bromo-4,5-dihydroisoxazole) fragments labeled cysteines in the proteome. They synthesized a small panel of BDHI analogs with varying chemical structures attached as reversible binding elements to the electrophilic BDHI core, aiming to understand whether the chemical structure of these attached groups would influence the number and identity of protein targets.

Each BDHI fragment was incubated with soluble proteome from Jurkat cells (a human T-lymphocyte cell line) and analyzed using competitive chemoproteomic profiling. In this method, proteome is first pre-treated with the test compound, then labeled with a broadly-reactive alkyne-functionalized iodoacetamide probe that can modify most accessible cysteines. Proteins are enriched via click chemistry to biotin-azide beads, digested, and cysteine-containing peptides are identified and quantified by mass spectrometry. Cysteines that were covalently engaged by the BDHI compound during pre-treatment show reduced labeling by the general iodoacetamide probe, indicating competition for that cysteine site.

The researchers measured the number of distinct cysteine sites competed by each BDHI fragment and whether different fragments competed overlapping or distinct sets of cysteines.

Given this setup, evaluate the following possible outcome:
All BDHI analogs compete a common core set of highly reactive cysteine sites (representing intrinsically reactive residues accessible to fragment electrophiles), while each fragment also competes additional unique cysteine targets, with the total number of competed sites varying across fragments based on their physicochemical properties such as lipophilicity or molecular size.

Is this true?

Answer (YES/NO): NO